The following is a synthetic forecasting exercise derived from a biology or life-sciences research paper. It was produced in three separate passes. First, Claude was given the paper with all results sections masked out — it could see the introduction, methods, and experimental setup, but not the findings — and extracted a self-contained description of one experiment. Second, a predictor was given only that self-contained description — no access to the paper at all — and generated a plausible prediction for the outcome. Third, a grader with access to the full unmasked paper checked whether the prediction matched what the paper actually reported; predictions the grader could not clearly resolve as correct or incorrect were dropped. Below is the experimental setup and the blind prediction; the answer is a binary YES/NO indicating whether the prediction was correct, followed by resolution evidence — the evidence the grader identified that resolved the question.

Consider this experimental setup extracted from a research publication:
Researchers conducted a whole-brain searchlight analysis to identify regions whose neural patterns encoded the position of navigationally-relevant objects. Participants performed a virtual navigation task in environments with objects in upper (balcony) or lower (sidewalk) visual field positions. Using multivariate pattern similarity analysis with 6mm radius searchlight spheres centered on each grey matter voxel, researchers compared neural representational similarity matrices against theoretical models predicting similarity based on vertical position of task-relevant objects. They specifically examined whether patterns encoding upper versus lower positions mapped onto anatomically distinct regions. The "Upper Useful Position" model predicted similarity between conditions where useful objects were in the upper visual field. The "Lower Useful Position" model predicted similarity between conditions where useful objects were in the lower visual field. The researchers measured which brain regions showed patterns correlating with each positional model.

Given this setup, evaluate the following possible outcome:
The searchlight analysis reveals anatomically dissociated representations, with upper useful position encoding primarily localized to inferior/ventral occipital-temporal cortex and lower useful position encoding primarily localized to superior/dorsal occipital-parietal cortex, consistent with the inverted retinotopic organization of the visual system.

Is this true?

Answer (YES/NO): NO